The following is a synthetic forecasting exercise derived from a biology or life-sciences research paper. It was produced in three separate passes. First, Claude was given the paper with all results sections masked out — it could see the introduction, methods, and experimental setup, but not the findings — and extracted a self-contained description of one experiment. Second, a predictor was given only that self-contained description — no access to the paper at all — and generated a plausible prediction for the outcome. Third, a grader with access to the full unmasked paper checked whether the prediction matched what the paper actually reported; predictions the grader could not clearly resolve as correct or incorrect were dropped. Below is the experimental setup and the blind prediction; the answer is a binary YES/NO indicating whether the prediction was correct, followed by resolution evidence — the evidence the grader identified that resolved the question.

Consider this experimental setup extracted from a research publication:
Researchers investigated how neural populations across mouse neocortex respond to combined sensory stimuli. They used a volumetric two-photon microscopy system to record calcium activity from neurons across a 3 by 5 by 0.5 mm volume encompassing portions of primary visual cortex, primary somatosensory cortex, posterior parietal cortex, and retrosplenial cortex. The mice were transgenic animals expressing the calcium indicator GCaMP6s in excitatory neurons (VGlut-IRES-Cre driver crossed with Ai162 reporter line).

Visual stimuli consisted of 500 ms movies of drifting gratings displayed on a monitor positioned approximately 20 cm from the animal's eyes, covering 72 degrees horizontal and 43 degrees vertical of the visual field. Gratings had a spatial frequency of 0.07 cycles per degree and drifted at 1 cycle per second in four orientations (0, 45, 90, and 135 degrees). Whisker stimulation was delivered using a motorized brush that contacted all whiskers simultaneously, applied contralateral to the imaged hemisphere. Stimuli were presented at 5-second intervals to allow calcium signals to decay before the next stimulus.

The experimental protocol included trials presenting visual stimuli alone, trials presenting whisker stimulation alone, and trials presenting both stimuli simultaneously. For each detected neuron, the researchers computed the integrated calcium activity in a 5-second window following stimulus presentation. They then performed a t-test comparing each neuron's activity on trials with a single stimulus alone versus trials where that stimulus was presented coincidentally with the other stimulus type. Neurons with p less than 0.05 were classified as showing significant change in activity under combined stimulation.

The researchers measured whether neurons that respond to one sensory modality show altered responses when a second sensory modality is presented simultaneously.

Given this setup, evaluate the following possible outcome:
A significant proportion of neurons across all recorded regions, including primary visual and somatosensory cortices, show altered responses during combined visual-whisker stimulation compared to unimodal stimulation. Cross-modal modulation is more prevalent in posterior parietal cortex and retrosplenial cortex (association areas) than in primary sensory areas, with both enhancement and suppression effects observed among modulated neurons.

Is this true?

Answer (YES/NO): NO